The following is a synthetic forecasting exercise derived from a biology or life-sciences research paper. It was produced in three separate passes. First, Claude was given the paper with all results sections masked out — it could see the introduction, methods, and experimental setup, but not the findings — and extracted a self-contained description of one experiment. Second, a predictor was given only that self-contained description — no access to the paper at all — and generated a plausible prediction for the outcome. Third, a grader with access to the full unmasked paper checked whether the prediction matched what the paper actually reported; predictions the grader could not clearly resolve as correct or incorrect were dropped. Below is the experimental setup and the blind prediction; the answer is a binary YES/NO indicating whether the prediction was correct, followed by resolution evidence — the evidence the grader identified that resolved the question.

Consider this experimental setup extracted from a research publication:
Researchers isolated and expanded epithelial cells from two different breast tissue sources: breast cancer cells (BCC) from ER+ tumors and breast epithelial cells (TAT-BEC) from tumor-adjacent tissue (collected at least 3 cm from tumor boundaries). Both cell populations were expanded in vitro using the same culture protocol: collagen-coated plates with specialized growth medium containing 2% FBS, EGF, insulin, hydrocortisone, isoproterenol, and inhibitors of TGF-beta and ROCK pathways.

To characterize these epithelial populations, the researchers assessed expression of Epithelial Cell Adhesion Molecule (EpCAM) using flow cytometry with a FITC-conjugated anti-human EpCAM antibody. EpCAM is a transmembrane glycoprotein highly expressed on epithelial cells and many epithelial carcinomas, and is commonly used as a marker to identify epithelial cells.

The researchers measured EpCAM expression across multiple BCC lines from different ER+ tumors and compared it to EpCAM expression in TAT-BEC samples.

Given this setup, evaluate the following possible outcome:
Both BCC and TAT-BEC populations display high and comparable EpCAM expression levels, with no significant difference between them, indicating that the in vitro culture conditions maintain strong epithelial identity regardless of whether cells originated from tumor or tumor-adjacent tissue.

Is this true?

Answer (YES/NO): NO